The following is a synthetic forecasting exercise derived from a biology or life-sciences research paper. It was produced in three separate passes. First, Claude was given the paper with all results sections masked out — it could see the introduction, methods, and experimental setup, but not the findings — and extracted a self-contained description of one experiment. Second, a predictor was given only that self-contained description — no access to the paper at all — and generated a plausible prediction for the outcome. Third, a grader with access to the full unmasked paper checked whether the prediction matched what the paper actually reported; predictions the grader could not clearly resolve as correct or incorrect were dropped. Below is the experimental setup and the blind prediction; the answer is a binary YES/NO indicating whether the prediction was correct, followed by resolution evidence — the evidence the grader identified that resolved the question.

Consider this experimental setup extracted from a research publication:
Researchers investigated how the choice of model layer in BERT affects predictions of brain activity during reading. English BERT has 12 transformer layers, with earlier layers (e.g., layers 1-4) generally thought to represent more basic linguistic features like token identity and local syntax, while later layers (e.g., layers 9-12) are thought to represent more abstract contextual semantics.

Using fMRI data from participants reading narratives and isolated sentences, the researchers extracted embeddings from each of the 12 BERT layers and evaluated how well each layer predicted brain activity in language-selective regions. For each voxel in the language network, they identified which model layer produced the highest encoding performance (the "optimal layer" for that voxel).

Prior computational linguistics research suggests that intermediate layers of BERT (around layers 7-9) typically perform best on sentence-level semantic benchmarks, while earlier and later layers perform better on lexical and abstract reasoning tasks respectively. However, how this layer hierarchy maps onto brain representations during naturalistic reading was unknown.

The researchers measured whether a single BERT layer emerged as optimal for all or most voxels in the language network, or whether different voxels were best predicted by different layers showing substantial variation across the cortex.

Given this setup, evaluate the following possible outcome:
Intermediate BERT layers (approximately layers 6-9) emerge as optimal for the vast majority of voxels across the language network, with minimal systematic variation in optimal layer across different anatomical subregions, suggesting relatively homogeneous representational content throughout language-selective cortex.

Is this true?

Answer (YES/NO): NO